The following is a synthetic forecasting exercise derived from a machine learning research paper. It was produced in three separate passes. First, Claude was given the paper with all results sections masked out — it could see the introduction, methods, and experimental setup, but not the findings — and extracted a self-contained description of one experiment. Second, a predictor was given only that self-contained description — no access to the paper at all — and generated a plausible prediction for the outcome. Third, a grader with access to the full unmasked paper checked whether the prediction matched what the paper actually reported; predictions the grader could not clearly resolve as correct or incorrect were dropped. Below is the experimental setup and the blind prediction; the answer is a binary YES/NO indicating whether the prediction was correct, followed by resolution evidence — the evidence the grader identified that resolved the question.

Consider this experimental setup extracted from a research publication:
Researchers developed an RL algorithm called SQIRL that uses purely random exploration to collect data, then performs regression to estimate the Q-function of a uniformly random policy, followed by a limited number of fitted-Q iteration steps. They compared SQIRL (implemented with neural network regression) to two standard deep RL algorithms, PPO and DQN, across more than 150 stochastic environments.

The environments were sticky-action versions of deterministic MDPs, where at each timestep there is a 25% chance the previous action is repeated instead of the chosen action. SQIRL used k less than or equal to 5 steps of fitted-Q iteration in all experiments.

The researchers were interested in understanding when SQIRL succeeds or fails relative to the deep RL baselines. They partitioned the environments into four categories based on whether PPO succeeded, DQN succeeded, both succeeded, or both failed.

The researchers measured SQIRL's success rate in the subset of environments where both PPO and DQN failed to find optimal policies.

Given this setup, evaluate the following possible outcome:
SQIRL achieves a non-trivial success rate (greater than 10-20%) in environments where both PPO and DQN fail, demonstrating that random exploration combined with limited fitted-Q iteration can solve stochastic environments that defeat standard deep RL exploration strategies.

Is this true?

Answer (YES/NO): NO